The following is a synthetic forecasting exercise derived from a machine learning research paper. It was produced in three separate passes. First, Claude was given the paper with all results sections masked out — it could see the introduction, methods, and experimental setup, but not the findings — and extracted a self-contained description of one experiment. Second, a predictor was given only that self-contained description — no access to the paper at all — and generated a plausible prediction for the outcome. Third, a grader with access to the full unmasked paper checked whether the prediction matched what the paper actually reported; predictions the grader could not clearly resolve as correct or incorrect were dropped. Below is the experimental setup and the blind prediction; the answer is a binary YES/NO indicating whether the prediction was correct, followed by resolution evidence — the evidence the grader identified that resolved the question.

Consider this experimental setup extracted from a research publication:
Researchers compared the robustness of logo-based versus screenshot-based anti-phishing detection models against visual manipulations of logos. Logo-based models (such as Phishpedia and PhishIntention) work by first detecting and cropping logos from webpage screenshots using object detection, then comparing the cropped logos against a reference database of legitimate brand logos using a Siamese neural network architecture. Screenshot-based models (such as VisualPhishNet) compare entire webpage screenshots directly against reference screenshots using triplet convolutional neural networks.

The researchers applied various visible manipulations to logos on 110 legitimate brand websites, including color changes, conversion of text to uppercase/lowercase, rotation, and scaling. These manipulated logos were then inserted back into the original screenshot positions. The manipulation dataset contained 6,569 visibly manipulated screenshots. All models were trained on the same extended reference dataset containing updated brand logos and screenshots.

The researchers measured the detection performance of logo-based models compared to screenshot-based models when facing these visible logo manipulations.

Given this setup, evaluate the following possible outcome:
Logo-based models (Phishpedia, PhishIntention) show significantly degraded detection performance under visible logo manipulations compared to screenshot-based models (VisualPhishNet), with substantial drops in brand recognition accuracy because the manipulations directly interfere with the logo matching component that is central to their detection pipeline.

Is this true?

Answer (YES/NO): YES